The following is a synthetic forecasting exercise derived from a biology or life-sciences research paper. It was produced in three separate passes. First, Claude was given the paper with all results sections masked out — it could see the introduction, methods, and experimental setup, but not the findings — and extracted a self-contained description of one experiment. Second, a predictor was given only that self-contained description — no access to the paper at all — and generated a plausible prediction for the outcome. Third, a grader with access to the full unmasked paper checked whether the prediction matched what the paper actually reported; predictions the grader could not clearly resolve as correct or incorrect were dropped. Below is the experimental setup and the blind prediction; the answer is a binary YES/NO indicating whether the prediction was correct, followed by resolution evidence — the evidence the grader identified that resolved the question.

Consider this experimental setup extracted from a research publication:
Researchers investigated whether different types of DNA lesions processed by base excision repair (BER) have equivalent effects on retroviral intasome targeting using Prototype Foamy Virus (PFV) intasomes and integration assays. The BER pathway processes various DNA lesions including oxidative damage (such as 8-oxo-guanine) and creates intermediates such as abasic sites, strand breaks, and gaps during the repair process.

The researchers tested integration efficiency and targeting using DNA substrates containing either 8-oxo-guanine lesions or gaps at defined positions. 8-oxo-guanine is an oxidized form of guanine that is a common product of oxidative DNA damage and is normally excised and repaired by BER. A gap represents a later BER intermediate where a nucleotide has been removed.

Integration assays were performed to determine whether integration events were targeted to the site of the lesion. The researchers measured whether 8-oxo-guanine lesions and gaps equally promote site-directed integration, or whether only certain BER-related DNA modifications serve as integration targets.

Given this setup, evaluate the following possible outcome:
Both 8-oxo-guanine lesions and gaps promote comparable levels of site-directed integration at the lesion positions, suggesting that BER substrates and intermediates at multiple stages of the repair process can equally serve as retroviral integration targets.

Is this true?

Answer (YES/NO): NO